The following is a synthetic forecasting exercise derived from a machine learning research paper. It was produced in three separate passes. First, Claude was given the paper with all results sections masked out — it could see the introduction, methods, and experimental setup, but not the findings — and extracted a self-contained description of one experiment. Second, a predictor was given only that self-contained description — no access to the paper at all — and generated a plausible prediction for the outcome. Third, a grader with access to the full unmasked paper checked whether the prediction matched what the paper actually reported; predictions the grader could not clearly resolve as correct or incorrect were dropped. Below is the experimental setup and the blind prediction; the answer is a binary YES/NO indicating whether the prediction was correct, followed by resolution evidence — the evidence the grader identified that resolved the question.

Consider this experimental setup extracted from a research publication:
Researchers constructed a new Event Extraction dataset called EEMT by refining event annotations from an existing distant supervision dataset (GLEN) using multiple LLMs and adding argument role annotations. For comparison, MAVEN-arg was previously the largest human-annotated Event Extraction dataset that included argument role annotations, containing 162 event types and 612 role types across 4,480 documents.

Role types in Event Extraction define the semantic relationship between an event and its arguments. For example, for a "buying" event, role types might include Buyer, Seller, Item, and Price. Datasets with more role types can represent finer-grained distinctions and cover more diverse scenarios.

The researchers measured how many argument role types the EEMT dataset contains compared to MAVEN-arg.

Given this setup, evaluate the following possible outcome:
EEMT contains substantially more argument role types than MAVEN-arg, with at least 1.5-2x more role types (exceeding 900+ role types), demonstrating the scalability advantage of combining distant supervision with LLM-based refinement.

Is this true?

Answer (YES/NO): YES